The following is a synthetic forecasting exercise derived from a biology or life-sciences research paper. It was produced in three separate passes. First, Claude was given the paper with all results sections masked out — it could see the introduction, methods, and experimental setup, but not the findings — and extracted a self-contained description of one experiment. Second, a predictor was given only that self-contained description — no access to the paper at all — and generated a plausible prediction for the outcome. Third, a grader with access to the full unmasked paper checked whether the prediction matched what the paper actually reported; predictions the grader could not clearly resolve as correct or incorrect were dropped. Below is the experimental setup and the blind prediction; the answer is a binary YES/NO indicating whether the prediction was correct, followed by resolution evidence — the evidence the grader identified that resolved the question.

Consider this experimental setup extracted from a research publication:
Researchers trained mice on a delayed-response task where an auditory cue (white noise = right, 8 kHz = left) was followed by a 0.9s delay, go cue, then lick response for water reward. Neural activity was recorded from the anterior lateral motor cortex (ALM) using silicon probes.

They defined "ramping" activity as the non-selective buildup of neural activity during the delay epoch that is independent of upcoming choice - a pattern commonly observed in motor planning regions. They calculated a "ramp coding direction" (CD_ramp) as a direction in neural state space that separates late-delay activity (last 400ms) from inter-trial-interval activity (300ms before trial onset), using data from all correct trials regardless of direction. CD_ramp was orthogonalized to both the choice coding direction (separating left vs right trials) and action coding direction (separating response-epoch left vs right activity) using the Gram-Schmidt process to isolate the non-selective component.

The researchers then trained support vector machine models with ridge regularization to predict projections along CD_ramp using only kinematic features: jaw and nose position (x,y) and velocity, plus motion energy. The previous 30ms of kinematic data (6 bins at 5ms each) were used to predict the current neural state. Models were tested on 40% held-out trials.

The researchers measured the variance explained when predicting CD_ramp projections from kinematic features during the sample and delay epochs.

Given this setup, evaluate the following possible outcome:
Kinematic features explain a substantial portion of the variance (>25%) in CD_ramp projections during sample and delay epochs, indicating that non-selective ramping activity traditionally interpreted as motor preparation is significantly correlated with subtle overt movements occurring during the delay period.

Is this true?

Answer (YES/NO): YES